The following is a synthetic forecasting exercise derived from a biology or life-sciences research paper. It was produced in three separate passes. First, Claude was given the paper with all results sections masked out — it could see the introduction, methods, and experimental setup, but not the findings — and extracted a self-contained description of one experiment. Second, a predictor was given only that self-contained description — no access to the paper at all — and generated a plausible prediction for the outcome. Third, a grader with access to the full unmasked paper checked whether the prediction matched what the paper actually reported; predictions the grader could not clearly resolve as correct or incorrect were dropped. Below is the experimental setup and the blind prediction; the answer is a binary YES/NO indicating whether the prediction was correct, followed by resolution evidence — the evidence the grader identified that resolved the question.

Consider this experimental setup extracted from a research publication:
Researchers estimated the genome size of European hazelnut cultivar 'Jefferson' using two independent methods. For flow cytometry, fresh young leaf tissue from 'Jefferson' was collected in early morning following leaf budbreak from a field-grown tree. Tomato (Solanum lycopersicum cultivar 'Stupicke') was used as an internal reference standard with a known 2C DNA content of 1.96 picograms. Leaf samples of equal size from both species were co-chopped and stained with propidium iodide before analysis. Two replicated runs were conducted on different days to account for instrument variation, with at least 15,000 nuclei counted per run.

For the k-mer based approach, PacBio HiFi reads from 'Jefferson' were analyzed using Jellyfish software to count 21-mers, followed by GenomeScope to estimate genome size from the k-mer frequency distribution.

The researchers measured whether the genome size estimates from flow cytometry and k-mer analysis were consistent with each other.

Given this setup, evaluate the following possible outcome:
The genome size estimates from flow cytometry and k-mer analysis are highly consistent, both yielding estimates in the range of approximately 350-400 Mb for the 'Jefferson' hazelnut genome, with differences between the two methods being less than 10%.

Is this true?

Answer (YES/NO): NO